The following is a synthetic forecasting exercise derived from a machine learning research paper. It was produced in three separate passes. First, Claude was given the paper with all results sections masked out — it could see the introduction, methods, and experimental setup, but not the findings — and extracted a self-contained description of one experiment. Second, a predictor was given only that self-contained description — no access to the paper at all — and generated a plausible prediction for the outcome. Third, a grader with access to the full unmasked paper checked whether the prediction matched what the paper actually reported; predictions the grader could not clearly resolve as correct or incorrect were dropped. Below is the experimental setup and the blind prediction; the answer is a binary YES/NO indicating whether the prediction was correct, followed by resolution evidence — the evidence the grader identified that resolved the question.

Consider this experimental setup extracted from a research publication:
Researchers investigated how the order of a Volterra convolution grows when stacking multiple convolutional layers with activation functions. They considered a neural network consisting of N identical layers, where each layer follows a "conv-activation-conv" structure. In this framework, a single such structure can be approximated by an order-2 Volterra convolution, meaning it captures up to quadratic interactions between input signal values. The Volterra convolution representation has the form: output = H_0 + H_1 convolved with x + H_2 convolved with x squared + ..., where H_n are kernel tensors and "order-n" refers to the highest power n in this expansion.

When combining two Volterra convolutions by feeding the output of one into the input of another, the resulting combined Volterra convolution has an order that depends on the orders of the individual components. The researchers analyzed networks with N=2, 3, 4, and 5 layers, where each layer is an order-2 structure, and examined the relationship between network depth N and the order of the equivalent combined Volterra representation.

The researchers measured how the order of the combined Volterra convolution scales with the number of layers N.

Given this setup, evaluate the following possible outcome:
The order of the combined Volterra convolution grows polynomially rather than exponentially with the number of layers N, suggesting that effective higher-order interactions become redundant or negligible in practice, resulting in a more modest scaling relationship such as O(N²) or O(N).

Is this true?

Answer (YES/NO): NO